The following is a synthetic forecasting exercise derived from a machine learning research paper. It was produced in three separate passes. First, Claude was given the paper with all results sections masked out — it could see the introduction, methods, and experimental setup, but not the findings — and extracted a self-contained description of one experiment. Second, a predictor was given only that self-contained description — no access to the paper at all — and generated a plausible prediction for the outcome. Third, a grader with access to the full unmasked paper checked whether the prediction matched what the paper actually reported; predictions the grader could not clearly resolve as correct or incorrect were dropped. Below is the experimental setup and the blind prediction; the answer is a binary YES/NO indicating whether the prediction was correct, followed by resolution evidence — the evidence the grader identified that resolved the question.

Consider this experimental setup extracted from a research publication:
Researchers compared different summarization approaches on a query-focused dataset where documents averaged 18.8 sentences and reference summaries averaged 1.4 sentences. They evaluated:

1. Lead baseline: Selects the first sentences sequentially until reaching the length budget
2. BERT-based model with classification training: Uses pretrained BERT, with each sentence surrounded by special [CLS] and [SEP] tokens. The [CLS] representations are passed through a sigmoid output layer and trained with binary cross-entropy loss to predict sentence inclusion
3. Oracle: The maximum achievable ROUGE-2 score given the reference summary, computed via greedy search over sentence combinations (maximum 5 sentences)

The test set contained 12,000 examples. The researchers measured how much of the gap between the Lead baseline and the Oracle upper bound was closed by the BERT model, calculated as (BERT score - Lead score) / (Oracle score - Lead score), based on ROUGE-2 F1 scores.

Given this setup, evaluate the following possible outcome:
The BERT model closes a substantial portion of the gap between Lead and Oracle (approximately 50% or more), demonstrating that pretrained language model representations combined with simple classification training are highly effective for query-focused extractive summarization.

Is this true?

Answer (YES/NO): NO